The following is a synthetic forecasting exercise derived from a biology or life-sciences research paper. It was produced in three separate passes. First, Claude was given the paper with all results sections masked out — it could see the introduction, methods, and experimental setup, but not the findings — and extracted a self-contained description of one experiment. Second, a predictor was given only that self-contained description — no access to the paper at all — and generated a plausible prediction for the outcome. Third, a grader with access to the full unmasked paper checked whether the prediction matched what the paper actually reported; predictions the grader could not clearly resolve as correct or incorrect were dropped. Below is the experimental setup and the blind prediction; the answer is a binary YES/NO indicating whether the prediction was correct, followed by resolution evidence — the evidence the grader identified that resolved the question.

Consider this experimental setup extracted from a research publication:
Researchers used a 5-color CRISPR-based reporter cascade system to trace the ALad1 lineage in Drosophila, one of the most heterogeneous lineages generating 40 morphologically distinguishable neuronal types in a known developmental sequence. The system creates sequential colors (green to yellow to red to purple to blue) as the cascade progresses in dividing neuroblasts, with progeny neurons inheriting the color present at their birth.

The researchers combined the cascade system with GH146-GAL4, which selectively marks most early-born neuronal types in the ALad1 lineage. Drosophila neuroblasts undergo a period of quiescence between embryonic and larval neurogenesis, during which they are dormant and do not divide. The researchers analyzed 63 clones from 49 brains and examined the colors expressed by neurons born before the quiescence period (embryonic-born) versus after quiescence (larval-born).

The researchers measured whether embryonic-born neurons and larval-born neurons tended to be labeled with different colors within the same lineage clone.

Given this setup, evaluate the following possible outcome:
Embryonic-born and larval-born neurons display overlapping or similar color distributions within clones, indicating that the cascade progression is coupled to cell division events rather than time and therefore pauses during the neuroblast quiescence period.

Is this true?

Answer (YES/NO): NO